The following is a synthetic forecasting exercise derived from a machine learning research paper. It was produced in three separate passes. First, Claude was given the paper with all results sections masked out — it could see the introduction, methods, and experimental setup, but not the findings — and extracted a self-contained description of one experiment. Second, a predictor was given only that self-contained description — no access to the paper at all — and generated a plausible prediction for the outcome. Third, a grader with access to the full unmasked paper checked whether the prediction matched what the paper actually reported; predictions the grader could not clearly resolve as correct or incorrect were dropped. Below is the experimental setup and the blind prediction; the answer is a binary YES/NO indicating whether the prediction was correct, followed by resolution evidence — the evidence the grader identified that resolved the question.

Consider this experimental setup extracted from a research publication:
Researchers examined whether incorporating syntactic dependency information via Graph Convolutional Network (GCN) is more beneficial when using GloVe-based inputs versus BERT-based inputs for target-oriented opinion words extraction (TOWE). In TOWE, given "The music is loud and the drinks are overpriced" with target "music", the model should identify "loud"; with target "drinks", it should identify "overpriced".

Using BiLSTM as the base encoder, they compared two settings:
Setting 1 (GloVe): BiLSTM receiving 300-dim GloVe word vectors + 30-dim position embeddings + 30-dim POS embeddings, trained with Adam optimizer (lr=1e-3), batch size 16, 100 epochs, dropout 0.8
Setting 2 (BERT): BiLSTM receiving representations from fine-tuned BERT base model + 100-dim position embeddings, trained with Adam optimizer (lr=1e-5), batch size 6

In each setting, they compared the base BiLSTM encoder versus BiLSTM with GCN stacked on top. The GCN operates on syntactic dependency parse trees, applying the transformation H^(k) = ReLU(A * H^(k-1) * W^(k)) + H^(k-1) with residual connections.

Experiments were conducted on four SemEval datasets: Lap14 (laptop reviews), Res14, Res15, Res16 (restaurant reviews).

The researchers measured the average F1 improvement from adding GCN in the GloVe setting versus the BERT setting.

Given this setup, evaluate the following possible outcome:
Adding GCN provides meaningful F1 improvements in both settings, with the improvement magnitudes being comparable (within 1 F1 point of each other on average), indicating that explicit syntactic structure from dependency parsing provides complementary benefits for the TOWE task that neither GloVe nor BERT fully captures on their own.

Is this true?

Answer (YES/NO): NO